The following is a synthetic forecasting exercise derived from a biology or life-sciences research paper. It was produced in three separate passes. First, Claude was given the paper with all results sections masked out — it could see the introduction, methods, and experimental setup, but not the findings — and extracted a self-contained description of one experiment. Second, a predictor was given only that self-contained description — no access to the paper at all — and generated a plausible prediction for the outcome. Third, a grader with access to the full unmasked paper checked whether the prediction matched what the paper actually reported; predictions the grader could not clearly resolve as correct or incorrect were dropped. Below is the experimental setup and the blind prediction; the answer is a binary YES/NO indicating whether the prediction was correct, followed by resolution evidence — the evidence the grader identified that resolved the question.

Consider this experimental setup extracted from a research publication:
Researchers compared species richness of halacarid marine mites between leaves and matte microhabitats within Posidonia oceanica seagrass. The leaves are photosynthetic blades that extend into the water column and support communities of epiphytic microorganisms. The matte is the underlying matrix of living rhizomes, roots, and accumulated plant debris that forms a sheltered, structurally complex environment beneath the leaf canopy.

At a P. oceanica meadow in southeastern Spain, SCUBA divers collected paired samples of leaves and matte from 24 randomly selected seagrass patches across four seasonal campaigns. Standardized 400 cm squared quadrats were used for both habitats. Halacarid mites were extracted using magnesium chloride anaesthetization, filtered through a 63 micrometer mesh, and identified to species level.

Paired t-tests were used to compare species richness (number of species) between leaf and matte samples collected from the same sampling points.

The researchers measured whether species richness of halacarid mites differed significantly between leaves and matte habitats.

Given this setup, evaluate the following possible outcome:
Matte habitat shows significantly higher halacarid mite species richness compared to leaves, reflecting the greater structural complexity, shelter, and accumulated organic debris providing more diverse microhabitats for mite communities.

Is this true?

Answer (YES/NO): NO